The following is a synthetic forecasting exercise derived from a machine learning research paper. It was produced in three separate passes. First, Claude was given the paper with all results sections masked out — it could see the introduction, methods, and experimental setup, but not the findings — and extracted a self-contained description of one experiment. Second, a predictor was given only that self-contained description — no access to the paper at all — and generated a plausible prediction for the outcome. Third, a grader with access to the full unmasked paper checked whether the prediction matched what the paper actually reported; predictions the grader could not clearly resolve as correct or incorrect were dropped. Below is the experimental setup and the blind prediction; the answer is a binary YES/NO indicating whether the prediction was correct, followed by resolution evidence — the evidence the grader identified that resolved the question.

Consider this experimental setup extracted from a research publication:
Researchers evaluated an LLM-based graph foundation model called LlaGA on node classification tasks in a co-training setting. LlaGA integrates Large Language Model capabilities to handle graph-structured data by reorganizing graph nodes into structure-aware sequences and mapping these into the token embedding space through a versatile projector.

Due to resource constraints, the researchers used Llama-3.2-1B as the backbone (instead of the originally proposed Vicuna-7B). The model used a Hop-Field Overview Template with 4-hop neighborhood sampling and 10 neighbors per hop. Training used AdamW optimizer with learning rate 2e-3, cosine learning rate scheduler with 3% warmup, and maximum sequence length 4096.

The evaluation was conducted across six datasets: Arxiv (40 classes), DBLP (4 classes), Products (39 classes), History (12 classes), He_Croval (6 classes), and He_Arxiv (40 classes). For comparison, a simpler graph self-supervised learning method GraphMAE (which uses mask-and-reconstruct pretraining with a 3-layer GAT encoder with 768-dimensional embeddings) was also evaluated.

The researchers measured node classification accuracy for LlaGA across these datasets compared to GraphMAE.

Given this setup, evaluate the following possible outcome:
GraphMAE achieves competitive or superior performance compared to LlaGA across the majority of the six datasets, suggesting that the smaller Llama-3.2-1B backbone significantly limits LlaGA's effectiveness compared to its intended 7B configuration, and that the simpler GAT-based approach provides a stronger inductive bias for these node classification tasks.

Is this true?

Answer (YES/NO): YES